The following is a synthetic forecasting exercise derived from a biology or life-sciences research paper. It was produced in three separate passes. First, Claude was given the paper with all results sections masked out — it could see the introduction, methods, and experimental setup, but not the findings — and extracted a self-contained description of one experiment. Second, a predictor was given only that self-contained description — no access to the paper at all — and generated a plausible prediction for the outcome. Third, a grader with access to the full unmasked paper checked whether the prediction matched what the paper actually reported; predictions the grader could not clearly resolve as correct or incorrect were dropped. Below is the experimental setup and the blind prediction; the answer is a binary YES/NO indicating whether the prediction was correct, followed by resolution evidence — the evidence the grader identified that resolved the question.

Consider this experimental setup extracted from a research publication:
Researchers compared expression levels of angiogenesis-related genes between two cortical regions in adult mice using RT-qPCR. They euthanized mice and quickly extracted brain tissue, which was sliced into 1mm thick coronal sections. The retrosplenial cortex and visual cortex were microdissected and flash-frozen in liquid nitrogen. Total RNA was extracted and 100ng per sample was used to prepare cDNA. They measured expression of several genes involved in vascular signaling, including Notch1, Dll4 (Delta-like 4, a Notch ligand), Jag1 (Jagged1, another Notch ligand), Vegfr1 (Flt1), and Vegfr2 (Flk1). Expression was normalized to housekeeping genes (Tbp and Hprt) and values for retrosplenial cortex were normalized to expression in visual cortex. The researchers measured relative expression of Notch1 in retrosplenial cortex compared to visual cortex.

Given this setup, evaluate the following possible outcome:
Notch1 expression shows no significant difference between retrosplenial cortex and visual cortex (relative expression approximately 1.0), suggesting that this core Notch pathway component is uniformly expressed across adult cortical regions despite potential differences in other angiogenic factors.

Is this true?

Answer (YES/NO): NO